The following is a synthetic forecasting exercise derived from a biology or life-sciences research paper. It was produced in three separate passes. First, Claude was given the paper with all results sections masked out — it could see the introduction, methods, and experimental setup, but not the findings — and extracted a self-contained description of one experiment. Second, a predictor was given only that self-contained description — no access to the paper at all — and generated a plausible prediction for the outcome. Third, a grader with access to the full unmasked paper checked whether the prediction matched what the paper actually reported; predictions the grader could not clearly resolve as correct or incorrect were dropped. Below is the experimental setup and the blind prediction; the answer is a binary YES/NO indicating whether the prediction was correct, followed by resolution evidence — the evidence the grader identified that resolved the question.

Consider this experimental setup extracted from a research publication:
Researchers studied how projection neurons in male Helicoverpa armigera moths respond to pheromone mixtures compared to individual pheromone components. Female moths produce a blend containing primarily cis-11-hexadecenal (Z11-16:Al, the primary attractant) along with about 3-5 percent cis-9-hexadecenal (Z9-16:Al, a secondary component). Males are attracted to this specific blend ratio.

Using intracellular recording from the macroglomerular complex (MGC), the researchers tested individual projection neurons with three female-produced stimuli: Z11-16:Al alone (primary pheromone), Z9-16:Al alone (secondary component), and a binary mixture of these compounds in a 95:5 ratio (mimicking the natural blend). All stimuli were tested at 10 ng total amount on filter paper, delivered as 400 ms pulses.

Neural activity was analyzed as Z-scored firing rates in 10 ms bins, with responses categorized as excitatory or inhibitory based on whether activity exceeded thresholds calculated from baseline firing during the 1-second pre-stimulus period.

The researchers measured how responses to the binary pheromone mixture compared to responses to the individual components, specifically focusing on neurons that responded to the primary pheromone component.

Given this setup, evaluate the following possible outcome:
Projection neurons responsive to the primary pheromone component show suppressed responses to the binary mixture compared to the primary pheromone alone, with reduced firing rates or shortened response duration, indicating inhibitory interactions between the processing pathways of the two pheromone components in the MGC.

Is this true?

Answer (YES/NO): NO